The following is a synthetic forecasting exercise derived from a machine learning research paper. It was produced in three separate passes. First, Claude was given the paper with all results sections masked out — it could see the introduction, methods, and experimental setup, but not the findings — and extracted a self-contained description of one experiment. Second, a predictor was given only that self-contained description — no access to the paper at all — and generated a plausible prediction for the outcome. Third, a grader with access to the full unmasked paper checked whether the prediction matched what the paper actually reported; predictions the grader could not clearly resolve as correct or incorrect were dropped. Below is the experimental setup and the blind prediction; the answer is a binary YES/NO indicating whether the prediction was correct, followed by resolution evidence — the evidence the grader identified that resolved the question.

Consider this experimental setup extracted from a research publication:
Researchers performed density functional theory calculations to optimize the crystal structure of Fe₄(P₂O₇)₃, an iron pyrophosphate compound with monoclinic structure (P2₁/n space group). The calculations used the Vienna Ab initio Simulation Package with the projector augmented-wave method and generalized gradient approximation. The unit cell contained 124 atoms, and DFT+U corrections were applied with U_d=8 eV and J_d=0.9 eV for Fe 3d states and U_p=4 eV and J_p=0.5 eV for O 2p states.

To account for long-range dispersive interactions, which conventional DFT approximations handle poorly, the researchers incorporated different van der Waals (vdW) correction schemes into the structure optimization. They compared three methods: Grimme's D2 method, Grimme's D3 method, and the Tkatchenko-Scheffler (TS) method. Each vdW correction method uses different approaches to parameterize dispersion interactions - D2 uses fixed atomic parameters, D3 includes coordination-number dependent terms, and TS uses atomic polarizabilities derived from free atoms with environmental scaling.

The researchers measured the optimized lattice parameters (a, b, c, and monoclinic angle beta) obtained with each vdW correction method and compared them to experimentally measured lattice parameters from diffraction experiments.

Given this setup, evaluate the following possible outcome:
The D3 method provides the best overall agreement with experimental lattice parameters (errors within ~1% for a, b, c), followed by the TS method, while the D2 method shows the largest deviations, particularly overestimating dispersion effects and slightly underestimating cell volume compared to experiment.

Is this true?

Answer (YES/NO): NO